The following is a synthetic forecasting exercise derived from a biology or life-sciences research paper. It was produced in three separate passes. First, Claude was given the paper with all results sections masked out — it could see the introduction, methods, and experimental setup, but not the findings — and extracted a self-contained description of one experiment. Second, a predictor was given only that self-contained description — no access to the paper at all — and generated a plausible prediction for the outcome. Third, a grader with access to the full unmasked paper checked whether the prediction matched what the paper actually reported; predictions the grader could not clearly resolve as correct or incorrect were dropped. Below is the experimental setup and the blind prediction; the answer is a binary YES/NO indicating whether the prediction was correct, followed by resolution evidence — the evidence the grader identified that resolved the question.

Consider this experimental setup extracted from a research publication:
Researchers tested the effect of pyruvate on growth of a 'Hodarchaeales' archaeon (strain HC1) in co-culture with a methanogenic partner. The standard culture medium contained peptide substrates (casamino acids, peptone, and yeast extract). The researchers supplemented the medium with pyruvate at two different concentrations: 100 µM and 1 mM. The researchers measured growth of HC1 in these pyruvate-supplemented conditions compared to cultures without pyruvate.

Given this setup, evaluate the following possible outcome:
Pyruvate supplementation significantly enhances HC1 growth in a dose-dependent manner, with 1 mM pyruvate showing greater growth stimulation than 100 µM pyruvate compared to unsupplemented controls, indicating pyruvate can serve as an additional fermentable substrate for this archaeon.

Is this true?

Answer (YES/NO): NO